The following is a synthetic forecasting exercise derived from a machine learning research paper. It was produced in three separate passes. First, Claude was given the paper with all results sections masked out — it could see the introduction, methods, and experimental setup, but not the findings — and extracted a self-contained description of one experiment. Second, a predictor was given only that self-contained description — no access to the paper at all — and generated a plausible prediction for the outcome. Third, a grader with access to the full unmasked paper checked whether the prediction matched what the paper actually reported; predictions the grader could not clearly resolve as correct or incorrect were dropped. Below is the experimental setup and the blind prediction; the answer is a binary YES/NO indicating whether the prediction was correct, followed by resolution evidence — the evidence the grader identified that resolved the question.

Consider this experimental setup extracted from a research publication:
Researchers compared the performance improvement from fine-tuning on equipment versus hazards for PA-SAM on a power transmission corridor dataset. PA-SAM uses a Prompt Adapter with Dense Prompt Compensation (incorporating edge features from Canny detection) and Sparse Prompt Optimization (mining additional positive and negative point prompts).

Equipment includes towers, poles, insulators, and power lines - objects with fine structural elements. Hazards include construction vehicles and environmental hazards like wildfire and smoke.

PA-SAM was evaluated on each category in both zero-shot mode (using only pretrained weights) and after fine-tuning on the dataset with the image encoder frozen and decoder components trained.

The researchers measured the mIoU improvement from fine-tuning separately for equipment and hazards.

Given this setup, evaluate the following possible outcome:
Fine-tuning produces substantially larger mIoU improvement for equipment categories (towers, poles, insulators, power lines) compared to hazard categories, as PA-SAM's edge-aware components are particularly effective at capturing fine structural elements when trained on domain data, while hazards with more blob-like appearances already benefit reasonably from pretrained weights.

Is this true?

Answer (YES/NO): YES